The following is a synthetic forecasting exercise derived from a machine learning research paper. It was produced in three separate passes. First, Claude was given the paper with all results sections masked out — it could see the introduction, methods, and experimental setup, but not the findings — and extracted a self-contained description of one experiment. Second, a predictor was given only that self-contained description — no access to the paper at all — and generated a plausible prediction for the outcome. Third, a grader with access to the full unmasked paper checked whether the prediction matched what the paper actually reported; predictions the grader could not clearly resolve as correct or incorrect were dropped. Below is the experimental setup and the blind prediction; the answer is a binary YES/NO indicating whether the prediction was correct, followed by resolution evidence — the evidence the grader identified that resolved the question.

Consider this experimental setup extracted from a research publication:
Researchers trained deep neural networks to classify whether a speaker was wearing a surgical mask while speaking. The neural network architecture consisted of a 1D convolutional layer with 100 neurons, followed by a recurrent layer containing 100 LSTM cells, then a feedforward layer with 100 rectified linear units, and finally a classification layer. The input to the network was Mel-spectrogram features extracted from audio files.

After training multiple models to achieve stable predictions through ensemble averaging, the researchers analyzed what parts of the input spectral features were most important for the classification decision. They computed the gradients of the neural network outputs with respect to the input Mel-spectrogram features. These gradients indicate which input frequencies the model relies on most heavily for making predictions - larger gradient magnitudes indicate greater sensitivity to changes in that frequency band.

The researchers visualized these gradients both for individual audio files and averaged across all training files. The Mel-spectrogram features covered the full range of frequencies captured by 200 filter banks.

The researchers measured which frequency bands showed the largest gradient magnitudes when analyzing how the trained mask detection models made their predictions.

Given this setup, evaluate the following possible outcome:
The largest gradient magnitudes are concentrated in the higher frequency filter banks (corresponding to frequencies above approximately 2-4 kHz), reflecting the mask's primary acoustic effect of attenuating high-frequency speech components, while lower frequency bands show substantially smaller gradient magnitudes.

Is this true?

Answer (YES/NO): NO